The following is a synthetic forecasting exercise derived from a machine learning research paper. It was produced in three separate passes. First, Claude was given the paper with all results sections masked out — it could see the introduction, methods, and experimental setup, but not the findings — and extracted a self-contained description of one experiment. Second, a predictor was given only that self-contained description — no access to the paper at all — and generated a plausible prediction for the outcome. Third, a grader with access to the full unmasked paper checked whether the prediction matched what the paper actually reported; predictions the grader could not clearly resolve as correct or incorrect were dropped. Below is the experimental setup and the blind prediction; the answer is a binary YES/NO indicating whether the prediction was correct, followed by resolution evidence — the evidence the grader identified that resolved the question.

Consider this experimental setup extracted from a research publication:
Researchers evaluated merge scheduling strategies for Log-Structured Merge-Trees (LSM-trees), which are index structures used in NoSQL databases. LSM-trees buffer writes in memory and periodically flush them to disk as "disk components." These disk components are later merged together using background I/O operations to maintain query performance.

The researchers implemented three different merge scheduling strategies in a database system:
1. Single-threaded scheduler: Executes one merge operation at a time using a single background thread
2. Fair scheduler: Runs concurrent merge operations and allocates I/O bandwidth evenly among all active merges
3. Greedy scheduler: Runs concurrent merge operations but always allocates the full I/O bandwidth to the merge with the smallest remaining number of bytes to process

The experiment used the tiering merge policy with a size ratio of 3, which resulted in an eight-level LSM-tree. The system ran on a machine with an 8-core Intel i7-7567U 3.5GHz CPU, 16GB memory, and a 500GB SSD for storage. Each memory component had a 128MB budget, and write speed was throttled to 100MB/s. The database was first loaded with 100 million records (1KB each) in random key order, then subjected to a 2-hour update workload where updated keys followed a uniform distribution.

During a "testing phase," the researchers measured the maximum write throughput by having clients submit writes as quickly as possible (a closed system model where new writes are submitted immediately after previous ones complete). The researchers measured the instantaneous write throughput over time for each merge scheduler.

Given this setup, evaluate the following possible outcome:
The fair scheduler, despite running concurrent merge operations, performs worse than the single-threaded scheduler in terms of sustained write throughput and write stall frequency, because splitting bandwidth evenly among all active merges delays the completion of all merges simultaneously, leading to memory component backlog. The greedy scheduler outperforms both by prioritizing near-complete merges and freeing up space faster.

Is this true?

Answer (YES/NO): NO